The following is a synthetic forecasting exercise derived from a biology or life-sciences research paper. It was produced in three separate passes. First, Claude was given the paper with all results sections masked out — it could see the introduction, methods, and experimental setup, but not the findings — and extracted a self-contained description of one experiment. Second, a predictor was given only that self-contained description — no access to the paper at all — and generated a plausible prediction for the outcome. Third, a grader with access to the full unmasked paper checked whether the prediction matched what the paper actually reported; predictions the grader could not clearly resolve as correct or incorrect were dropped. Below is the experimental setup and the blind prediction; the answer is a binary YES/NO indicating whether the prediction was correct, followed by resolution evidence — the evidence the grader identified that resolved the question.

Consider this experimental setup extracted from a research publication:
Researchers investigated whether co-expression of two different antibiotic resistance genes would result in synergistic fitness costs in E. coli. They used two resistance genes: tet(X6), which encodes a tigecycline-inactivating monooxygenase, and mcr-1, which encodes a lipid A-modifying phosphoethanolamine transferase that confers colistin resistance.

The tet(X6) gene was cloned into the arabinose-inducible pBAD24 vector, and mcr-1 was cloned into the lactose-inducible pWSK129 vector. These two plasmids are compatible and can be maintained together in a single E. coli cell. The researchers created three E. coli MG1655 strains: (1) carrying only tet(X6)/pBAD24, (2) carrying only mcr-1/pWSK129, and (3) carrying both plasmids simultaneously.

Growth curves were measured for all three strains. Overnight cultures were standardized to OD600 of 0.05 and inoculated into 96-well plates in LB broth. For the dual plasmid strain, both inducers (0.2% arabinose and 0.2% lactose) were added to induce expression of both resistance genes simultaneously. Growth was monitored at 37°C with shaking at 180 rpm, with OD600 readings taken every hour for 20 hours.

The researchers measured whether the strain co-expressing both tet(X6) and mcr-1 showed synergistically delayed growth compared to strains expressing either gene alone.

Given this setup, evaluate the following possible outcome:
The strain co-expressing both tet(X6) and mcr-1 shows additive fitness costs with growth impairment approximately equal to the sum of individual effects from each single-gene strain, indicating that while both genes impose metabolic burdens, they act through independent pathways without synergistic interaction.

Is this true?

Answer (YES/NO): NO